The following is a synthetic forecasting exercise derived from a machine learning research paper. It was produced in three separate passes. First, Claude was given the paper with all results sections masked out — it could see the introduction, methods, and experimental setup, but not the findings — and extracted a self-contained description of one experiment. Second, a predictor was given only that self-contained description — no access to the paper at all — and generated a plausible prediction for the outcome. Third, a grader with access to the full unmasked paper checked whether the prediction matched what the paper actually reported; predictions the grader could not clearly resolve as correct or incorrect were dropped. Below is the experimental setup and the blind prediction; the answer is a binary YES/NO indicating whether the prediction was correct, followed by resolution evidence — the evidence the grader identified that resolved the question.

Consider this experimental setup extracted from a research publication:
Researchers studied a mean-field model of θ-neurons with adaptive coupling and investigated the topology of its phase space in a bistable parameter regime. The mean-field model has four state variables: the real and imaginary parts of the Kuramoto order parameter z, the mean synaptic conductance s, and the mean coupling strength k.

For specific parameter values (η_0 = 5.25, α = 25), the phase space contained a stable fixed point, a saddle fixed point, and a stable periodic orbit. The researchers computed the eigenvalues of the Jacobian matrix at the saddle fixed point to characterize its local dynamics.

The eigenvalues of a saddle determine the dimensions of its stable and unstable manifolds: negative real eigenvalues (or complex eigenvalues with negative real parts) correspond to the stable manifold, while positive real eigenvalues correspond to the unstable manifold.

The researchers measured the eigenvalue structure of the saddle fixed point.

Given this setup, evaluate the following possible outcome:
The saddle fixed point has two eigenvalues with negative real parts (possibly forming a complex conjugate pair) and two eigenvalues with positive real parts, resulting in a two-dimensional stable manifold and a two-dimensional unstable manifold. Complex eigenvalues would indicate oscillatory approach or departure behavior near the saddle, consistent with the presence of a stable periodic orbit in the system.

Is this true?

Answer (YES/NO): NO